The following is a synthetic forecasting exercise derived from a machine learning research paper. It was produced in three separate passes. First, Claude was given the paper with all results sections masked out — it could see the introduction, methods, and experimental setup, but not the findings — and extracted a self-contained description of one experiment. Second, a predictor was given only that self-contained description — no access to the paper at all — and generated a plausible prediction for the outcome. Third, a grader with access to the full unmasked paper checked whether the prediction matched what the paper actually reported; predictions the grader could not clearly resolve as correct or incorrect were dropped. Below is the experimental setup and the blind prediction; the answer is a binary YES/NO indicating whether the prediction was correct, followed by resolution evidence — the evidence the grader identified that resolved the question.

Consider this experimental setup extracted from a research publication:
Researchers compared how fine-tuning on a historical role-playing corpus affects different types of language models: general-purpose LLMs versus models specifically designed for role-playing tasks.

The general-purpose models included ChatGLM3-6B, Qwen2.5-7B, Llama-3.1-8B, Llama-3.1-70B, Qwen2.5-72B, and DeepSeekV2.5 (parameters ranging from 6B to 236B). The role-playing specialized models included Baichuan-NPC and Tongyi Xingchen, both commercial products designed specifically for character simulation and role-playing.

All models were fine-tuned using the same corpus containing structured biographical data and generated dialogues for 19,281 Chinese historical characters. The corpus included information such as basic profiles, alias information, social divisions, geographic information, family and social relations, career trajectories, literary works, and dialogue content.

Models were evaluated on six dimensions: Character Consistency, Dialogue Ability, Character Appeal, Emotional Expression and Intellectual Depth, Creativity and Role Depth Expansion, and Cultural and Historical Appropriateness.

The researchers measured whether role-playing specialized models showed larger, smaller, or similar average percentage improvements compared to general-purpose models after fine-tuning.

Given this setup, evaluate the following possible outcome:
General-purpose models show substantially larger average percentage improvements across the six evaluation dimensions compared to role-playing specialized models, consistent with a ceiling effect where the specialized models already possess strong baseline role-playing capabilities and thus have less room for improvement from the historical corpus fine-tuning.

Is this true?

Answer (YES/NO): NO